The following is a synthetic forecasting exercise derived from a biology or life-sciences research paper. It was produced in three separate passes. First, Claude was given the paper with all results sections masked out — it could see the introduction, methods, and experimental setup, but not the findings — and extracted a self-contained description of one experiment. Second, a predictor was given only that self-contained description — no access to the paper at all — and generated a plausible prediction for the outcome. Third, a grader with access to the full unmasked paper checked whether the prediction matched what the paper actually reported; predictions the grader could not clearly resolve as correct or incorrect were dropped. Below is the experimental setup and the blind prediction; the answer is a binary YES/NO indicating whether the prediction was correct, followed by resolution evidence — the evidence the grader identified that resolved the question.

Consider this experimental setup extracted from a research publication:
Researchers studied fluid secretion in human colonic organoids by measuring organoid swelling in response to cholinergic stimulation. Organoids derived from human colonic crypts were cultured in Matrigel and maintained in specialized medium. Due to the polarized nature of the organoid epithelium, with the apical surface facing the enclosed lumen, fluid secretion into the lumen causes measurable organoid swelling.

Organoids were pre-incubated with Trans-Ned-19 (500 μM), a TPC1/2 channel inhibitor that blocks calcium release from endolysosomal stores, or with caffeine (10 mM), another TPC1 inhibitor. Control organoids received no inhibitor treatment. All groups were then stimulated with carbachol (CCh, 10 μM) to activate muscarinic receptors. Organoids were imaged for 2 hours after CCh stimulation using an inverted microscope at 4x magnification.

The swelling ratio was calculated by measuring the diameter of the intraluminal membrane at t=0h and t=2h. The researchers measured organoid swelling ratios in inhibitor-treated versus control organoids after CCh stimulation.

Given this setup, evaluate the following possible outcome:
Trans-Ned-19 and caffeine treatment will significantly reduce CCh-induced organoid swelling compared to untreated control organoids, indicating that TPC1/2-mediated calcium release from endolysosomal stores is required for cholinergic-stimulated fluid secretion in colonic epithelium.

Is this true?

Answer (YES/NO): YES